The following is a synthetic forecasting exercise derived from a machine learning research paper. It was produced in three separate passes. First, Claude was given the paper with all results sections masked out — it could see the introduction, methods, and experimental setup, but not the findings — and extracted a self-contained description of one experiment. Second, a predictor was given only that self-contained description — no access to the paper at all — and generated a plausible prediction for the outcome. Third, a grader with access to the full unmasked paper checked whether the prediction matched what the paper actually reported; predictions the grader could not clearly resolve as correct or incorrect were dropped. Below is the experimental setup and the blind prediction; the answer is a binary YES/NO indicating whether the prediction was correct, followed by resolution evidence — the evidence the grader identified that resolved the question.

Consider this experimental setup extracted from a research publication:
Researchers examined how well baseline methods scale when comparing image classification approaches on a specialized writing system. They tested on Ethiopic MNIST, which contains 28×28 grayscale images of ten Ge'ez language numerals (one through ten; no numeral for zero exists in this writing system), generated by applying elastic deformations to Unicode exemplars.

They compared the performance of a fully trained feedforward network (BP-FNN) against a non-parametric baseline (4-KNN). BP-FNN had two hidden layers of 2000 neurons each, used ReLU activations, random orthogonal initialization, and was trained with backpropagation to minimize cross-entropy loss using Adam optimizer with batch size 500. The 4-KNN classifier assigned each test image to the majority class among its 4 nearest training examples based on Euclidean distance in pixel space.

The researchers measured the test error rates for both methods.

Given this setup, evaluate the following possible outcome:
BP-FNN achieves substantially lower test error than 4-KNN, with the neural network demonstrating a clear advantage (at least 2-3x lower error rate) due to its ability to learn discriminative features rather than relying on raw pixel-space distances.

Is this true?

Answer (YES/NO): YES